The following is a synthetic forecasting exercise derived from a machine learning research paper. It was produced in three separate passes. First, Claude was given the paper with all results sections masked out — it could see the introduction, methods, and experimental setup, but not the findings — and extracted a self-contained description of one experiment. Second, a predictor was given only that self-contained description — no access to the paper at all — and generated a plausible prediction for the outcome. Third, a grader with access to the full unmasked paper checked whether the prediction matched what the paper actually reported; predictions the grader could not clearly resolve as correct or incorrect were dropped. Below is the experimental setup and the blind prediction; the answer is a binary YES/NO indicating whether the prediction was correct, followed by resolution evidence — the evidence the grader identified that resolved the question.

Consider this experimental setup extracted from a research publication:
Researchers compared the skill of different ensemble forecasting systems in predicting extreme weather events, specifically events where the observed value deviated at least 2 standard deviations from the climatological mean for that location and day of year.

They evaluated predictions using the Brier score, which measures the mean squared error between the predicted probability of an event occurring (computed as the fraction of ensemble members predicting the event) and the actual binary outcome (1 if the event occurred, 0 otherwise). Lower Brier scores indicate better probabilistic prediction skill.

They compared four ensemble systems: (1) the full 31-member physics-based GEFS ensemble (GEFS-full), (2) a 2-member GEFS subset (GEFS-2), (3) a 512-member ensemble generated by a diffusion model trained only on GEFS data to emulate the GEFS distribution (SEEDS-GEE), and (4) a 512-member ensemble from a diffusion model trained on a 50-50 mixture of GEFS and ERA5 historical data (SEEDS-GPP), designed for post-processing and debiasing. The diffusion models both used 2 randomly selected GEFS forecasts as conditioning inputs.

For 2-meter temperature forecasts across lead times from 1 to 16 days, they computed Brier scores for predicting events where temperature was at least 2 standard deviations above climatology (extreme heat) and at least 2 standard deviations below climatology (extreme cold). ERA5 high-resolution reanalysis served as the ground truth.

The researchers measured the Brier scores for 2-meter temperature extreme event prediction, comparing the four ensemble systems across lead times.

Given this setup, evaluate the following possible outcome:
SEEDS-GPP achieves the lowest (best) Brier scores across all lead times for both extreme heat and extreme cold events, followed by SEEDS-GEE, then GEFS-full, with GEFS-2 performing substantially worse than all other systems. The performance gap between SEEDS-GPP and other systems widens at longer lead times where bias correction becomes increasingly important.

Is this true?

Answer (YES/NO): NO